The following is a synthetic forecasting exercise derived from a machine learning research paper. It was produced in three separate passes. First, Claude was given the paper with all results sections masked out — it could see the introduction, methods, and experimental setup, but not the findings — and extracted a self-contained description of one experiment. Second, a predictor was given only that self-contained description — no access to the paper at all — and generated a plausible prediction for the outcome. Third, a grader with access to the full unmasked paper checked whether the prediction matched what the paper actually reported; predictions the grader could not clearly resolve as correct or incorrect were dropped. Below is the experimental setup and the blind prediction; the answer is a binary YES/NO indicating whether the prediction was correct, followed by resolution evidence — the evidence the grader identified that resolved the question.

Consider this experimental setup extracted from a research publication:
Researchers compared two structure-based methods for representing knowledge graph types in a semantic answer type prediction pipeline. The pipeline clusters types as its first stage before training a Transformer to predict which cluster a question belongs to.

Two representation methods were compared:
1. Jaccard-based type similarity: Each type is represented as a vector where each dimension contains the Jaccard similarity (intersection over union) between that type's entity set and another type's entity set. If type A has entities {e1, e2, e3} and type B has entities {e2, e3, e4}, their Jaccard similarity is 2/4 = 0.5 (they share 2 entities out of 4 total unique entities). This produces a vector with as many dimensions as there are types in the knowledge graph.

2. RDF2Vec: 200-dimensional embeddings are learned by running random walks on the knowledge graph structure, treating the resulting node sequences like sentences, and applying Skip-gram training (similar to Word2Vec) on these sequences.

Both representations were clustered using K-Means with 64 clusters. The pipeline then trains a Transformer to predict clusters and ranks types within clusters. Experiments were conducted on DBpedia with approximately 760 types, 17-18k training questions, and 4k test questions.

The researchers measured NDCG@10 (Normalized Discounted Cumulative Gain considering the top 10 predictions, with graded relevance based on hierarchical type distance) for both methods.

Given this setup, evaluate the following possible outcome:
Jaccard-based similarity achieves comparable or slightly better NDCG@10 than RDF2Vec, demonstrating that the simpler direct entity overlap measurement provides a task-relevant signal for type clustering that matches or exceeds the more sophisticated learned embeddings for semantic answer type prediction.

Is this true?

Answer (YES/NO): YES